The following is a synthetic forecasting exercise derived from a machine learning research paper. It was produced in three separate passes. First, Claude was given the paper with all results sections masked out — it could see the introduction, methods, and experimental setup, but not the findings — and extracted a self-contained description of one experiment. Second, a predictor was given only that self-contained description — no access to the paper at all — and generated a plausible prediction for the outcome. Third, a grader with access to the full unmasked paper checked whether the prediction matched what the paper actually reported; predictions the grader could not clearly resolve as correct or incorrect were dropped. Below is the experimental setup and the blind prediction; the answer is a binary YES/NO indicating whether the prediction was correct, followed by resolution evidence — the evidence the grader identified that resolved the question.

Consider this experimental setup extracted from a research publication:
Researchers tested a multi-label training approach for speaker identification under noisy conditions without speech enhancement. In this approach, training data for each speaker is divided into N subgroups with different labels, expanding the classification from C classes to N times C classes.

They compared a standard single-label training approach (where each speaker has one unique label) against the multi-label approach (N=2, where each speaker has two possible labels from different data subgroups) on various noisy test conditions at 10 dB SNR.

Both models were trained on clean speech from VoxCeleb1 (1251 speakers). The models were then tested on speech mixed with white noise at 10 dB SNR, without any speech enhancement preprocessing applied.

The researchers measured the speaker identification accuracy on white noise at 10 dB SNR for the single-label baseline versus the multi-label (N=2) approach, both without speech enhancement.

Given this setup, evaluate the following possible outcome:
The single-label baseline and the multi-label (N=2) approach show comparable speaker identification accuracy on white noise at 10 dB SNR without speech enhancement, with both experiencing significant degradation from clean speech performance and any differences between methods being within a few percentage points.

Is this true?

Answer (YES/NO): NO